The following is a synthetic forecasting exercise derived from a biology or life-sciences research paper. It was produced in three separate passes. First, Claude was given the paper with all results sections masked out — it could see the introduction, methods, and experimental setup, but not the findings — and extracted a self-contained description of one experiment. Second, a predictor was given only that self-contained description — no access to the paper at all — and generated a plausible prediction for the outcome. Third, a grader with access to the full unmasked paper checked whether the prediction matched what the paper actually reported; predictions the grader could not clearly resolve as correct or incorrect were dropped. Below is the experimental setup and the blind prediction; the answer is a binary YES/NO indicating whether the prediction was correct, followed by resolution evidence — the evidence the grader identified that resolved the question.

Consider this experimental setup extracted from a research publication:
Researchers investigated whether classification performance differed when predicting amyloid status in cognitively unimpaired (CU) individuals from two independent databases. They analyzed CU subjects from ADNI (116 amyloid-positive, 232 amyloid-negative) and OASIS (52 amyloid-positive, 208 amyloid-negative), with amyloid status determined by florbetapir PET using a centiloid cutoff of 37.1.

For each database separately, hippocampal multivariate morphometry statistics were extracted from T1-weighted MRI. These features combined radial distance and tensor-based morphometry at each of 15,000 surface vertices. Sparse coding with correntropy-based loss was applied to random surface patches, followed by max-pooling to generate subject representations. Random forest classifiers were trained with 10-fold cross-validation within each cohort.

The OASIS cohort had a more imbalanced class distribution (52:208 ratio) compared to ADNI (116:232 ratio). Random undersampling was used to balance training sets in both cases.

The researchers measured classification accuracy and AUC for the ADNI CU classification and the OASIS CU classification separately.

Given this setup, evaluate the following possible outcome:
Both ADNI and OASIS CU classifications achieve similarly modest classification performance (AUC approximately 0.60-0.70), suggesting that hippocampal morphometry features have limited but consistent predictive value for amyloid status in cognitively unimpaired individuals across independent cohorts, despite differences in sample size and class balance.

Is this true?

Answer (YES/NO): NO